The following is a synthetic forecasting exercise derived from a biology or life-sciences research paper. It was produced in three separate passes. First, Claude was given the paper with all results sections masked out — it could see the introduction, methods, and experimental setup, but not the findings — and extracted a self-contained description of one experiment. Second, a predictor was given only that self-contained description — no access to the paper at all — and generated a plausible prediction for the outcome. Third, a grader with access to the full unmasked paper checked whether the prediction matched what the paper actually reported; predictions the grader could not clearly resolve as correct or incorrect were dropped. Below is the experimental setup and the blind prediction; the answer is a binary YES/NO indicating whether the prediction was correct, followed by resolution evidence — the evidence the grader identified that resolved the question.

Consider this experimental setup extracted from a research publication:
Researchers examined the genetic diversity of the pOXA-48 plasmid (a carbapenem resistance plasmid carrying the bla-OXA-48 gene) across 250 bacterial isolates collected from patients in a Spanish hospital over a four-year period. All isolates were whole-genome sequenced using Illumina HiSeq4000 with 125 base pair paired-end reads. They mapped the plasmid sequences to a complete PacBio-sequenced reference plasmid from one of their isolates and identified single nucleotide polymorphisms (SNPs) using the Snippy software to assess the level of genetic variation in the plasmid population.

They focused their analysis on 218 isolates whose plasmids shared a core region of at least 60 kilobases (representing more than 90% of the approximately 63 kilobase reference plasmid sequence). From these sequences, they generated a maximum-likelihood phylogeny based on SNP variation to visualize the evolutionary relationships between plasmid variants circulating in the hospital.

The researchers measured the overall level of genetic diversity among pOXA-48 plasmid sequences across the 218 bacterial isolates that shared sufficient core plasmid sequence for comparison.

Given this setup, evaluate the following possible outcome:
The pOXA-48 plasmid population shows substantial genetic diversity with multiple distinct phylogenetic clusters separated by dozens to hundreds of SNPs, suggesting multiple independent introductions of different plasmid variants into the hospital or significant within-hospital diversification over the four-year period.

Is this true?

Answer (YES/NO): NO